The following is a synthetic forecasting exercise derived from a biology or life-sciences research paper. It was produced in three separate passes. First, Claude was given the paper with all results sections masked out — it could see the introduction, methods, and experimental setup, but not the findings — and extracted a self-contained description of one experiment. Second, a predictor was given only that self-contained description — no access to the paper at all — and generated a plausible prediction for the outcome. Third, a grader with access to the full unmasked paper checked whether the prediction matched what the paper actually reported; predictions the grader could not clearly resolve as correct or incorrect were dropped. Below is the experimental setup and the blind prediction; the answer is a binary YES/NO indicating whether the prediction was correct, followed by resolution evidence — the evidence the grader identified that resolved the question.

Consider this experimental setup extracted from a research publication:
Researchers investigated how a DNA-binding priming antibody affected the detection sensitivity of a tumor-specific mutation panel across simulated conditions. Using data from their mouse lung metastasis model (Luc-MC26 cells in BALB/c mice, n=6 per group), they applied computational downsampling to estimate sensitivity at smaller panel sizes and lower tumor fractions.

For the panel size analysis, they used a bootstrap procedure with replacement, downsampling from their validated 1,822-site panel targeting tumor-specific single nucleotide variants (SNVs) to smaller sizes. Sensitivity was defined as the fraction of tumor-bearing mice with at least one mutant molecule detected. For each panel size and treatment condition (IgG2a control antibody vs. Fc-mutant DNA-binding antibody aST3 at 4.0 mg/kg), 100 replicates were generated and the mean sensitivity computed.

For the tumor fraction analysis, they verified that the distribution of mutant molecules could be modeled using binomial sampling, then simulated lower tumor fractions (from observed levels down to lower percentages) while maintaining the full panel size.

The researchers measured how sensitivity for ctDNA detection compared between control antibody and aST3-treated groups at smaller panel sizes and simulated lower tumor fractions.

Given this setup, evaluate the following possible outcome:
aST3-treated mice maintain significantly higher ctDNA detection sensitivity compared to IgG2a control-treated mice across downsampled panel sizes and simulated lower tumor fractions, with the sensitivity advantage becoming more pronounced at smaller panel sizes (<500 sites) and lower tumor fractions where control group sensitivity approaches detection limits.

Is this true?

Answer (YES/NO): YES